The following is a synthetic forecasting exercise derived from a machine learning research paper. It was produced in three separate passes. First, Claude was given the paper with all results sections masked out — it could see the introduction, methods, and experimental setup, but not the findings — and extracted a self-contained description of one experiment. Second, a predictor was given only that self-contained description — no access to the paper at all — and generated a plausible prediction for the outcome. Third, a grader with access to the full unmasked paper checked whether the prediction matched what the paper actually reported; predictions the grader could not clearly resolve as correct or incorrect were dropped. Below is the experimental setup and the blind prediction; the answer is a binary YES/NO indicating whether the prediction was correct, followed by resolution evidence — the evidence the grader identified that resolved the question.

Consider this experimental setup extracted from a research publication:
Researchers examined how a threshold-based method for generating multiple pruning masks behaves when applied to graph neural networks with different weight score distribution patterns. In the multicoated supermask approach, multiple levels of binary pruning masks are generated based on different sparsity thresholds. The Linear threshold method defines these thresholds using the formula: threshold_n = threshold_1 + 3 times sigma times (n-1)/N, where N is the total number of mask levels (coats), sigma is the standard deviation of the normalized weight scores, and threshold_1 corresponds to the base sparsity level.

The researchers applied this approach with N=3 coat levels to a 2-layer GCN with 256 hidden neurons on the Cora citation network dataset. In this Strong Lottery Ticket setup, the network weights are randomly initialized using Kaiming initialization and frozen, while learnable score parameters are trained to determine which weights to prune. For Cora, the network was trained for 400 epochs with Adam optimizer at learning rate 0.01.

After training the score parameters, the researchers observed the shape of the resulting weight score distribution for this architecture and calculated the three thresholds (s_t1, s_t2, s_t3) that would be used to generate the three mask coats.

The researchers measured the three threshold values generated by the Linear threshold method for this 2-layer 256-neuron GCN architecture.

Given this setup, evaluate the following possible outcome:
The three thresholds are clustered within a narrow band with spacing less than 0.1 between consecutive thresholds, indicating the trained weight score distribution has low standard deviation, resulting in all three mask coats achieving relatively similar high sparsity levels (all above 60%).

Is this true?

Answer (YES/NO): NO